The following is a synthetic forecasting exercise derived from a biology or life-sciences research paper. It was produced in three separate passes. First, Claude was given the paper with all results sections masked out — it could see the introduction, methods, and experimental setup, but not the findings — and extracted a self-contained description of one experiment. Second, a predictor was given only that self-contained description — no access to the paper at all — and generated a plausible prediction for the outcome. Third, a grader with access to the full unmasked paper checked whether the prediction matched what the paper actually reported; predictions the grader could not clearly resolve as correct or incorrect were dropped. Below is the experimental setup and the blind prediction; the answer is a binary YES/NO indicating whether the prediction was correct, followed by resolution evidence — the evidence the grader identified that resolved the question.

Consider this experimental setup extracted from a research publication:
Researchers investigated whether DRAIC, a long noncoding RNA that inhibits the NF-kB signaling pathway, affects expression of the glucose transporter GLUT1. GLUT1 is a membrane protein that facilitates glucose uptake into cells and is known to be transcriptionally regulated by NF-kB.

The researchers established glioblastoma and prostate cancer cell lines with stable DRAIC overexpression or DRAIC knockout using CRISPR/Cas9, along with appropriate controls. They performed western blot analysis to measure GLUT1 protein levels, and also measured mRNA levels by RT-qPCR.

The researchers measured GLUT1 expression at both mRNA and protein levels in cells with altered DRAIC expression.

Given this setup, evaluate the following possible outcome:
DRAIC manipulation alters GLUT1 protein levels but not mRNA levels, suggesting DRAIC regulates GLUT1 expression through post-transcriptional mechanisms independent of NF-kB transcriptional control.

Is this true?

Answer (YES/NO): NO